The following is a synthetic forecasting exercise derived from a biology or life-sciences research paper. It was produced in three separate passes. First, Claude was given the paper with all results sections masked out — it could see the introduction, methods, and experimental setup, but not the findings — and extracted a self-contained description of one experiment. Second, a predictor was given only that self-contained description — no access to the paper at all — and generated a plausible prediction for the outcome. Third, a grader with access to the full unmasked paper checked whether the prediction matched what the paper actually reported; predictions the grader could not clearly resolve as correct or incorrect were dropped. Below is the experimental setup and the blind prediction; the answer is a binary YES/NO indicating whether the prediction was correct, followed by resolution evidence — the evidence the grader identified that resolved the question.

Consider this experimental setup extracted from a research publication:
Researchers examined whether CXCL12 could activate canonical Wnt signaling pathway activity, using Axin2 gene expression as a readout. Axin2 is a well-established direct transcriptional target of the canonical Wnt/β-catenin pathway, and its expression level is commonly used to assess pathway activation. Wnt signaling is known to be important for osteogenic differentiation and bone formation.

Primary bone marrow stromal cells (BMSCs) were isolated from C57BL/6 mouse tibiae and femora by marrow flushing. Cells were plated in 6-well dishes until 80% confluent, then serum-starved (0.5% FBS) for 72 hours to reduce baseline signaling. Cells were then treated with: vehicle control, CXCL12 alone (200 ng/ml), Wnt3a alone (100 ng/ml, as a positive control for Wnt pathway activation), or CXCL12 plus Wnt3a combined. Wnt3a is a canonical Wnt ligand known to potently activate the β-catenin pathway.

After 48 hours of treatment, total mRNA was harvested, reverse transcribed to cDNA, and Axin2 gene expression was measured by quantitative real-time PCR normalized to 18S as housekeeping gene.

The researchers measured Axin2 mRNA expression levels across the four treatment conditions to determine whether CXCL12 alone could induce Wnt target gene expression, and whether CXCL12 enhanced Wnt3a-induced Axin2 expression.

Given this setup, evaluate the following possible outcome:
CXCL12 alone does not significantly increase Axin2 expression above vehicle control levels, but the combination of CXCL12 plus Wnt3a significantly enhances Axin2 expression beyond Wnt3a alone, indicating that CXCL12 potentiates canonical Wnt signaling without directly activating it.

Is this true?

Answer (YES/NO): YES